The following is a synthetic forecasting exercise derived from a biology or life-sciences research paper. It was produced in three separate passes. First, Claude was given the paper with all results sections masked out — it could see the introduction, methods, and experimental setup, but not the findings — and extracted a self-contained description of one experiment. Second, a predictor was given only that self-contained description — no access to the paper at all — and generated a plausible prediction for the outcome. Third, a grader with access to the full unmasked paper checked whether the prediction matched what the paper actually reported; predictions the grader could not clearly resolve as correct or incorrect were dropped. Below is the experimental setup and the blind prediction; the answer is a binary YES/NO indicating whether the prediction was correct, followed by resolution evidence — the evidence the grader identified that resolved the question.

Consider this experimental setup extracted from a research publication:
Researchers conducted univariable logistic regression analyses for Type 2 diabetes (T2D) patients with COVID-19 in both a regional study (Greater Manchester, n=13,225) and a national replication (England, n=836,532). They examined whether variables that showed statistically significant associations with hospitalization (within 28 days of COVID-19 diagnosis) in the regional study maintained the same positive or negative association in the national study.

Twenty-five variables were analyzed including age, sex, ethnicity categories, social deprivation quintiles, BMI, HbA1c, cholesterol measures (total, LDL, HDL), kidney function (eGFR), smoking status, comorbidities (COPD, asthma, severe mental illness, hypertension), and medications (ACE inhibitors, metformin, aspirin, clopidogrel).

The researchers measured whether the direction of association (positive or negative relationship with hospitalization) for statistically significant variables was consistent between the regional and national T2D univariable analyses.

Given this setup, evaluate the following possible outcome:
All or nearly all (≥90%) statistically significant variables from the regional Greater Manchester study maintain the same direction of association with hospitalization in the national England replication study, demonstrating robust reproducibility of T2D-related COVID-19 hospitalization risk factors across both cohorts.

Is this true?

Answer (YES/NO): YES